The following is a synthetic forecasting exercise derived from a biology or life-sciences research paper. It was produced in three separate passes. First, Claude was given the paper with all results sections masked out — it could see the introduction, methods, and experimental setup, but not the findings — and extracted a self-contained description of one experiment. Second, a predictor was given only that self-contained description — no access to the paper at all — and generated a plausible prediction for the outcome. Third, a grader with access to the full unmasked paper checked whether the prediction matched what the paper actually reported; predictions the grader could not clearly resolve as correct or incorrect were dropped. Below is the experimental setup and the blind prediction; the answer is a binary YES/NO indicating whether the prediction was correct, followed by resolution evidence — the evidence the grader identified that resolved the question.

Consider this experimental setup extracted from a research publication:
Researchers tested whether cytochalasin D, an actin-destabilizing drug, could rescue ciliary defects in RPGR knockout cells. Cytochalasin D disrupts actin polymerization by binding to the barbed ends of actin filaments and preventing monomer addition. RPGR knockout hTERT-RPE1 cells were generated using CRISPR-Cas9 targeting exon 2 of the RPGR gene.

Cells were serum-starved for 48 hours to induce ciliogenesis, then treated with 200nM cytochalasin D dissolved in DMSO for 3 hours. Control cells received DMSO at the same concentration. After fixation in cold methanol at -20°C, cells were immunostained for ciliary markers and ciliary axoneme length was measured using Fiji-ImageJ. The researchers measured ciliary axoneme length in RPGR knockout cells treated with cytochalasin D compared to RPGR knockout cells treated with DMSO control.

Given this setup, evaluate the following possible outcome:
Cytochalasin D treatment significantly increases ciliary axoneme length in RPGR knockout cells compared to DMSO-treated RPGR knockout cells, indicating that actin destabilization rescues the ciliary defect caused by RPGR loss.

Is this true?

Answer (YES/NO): NO